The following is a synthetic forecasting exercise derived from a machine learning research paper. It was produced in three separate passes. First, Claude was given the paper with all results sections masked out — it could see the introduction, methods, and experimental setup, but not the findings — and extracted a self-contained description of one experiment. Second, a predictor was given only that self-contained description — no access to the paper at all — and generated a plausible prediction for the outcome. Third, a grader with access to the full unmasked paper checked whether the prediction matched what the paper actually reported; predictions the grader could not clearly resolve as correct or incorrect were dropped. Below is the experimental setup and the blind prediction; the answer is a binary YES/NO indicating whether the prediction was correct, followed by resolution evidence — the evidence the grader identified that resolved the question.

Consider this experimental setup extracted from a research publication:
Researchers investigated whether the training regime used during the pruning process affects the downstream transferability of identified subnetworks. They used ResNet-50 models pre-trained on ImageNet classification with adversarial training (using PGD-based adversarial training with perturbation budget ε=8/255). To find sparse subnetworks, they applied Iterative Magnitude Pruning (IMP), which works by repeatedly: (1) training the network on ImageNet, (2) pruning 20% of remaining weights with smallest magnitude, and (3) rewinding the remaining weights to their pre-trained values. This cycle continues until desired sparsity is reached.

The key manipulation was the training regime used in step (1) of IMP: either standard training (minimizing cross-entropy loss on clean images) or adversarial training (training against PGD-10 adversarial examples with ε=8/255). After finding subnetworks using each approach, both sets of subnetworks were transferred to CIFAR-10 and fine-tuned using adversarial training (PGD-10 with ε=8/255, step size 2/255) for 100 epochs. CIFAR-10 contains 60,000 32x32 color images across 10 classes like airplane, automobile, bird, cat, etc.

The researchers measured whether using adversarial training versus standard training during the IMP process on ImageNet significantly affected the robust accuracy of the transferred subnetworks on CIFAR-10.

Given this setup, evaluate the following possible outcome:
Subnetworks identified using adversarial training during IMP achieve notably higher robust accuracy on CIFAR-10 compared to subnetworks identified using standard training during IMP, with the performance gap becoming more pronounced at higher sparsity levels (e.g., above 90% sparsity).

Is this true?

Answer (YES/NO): NO